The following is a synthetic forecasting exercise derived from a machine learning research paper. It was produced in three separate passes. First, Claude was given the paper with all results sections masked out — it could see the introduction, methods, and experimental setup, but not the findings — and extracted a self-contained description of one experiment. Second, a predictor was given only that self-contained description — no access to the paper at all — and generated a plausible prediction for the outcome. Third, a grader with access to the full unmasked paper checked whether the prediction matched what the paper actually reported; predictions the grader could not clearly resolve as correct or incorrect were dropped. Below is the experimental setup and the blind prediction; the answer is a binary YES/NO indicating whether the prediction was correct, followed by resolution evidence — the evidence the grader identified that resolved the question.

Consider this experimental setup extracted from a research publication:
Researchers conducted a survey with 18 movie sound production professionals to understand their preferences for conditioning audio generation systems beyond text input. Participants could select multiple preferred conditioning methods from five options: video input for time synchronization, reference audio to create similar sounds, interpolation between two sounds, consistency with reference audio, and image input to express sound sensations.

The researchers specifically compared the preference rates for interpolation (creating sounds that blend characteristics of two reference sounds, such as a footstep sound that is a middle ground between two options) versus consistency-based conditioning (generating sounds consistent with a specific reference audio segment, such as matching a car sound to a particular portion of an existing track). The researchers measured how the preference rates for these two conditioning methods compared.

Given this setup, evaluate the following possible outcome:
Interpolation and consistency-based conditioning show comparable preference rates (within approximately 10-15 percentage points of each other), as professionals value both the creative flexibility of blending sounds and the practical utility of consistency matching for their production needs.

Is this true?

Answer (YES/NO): YES